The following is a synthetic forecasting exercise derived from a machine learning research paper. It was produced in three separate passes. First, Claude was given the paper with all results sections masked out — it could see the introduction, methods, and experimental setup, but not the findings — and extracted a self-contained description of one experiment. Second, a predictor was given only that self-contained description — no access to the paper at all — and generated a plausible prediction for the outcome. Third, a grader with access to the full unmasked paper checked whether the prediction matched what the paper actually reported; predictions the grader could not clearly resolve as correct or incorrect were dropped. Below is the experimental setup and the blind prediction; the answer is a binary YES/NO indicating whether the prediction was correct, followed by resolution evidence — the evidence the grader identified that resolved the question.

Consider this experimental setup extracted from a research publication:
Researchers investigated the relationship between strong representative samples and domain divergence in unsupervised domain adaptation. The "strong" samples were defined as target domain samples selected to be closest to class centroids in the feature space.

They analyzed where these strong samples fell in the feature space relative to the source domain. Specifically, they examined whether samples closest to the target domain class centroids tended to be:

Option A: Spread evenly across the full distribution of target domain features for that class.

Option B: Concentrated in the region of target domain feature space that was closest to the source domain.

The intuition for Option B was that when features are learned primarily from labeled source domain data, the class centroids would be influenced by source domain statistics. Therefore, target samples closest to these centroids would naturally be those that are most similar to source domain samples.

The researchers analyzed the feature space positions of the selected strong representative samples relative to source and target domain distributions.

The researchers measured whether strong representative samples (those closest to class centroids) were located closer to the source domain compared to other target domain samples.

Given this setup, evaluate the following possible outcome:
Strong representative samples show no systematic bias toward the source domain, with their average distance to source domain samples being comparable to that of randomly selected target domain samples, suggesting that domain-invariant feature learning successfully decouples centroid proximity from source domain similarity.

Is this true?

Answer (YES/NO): NO